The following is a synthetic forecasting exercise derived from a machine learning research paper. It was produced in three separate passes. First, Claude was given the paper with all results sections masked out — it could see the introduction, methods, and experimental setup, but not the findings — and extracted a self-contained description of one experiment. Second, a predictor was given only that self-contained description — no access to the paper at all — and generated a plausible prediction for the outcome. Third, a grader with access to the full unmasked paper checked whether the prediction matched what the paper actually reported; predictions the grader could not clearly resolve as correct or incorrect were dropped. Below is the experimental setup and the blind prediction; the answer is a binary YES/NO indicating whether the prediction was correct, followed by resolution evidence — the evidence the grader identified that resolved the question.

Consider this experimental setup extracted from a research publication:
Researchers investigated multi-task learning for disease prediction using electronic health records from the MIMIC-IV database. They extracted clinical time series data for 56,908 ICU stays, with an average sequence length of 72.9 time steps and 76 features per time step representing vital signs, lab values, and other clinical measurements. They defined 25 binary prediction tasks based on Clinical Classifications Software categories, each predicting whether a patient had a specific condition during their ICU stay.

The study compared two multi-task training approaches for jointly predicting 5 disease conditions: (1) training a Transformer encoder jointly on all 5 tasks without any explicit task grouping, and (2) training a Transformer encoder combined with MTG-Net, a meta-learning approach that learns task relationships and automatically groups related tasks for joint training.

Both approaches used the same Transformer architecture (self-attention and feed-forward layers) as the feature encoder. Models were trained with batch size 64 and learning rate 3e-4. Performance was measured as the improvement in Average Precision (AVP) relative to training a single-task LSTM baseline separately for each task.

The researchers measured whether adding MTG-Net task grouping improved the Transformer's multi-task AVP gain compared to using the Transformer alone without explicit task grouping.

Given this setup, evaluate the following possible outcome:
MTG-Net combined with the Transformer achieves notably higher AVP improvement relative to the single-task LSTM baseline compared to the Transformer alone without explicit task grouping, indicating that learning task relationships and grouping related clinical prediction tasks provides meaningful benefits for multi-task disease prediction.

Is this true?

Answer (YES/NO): NO